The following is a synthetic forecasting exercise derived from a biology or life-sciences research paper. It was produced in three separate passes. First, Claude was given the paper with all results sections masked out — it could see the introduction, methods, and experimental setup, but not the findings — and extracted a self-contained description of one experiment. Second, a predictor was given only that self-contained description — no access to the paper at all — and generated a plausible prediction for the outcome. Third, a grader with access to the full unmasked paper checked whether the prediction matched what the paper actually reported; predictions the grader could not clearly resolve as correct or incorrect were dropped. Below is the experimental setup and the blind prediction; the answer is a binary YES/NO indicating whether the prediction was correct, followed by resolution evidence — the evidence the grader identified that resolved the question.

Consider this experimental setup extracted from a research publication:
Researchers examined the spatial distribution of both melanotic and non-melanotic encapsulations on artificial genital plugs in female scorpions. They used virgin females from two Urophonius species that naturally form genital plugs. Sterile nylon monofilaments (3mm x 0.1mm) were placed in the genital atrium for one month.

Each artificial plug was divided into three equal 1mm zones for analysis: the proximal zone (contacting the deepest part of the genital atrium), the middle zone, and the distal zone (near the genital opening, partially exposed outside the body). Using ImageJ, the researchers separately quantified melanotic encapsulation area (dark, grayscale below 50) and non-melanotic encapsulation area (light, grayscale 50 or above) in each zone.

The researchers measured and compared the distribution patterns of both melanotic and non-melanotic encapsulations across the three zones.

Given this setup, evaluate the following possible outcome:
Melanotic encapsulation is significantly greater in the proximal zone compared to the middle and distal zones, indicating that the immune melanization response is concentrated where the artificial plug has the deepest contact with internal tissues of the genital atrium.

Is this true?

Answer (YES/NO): NO